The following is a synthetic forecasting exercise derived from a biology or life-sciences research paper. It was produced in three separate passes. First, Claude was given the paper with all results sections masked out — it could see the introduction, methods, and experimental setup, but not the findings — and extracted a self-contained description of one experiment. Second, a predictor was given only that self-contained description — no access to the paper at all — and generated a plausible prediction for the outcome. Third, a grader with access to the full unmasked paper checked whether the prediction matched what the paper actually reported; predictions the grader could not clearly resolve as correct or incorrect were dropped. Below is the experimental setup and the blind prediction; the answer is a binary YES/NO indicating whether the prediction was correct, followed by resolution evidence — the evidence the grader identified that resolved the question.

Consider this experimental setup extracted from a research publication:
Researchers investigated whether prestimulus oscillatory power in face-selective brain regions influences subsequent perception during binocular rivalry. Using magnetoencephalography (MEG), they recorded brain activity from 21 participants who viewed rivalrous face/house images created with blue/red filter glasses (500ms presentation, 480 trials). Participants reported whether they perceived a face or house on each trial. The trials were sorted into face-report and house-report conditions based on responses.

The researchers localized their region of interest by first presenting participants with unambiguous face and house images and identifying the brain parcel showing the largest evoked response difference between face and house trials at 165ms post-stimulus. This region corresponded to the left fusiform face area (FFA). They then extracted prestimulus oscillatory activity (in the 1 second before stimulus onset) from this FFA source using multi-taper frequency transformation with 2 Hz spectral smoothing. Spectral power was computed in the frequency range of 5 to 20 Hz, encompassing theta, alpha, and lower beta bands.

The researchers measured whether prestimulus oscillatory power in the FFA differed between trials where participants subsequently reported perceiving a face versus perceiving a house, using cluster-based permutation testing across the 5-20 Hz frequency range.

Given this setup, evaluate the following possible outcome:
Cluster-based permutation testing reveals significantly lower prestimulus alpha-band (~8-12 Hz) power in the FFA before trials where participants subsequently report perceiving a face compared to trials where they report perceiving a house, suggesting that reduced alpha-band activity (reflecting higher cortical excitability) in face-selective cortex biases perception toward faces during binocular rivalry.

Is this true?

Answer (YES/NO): NO